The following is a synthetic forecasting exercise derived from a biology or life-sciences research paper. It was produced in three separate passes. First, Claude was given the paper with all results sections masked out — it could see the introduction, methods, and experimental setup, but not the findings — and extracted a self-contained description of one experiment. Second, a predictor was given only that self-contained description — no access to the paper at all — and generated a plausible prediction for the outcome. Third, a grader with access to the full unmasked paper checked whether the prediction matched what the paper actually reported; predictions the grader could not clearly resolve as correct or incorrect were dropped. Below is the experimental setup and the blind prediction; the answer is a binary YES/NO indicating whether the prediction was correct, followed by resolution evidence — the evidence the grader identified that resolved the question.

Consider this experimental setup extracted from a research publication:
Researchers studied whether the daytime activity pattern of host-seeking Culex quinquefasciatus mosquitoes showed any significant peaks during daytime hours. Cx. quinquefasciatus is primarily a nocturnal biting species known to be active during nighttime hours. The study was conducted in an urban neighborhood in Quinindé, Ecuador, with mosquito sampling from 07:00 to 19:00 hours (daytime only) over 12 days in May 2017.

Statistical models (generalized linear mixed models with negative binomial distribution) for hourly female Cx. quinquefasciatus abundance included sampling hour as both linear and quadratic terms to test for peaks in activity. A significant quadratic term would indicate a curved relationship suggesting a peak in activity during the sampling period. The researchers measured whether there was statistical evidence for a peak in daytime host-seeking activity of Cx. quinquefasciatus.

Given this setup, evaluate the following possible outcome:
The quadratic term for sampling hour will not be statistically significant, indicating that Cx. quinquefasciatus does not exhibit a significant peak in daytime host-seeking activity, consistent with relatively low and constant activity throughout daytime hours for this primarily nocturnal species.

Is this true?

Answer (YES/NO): NO